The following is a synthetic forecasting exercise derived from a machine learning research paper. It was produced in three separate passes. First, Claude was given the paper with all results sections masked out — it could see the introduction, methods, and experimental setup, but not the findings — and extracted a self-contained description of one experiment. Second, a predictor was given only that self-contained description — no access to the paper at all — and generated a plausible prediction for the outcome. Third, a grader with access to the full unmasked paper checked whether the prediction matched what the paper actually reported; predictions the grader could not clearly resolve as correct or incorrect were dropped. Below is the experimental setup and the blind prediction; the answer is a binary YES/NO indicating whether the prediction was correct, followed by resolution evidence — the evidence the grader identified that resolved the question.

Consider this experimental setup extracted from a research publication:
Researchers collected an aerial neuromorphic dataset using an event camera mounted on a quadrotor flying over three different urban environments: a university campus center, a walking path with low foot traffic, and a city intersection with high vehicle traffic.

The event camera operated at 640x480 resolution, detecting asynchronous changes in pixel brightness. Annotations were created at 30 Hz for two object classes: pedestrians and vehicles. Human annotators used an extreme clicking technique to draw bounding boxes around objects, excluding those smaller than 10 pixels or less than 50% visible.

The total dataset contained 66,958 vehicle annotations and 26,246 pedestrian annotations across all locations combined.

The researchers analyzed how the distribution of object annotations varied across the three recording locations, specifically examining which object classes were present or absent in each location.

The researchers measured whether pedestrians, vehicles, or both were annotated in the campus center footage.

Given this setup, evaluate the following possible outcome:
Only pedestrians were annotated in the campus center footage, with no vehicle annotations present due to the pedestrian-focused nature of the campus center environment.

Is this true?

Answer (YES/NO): YES